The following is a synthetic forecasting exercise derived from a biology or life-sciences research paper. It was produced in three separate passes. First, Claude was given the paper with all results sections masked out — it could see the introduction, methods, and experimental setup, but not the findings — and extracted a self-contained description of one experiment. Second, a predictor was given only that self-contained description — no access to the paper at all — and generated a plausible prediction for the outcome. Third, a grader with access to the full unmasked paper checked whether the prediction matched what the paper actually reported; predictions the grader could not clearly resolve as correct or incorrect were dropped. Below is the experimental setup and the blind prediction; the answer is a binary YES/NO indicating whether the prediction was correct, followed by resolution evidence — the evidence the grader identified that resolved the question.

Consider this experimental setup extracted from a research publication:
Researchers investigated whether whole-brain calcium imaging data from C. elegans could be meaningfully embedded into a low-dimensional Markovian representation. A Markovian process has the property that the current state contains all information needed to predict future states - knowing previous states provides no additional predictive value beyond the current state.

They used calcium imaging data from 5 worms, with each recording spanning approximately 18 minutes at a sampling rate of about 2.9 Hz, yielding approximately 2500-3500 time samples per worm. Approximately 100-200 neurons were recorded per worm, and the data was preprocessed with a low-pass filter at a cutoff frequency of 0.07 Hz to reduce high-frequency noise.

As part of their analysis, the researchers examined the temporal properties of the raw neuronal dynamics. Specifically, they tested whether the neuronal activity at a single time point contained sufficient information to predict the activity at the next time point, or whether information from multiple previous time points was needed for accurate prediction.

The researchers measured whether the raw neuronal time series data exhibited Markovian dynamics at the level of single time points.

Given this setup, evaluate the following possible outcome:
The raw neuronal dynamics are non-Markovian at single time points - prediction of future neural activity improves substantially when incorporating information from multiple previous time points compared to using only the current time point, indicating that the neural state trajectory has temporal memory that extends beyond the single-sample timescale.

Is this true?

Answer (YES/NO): YES